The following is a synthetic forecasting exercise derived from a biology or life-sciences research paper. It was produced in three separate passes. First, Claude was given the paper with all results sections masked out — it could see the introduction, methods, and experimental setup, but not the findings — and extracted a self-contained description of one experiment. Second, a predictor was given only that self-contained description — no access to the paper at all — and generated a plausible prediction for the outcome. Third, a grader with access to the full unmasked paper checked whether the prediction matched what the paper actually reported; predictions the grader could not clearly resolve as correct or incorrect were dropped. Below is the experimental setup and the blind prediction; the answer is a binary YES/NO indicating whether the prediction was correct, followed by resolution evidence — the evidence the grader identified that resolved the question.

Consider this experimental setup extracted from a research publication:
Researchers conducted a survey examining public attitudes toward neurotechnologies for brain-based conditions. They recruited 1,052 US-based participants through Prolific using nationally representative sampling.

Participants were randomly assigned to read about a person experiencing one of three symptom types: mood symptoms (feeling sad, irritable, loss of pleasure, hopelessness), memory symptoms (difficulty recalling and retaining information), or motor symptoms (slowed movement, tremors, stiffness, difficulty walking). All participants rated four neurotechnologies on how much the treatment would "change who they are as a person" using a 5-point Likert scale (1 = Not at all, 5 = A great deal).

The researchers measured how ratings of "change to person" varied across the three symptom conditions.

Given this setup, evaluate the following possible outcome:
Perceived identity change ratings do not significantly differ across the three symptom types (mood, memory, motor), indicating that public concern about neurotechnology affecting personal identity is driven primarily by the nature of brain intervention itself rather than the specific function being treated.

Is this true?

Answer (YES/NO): NO